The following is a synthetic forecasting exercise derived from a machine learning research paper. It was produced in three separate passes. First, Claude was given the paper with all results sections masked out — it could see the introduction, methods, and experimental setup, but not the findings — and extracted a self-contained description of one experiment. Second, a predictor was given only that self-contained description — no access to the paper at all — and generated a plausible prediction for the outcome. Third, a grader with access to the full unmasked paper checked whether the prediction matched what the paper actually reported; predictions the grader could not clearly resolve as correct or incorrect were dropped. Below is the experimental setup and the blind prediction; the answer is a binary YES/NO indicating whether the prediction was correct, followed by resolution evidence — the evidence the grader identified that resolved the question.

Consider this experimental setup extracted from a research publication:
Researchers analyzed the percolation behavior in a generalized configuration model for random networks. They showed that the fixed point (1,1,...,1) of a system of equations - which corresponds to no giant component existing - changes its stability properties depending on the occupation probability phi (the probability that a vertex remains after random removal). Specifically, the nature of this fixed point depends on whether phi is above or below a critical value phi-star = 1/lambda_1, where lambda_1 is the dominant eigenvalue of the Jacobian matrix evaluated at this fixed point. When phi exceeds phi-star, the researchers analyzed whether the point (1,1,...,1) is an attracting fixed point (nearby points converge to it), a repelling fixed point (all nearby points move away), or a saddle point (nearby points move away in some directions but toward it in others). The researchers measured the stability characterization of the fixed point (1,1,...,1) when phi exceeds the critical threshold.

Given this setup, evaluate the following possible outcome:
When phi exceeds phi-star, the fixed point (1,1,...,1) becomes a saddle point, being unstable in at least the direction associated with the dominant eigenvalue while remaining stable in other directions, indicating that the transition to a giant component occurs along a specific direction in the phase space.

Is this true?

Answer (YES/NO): NO